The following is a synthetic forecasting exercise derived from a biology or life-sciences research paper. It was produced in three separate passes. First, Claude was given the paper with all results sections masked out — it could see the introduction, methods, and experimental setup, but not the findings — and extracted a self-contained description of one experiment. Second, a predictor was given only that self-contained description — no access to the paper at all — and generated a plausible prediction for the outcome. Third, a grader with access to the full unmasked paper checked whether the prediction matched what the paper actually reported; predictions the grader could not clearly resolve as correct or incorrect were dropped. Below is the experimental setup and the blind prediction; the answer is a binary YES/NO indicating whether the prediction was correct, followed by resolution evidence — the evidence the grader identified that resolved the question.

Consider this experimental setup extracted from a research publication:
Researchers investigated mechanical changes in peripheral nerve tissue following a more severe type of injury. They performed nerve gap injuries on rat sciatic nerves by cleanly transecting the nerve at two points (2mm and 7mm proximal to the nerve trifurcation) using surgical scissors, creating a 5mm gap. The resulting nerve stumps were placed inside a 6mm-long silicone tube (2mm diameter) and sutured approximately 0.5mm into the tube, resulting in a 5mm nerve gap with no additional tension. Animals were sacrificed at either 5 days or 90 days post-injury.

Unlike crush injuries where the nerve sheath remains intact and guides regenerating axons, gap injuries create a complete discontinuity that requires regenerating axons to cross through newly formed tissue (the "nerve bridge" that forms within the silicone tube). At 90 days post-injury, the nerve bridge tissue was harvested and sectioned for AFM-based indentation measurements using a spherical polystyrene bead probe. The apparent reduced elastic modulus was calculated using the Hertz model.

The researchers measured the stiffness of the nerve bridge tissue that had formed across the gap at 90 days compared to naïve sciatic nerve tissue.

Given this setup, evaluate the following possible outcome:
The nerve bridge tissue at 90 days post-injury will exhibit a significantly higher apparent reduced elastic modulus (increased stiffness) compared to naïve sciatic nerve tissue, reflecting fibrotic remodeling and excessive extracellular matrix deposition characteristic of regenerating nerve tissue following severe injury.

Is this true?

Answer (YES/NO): YES